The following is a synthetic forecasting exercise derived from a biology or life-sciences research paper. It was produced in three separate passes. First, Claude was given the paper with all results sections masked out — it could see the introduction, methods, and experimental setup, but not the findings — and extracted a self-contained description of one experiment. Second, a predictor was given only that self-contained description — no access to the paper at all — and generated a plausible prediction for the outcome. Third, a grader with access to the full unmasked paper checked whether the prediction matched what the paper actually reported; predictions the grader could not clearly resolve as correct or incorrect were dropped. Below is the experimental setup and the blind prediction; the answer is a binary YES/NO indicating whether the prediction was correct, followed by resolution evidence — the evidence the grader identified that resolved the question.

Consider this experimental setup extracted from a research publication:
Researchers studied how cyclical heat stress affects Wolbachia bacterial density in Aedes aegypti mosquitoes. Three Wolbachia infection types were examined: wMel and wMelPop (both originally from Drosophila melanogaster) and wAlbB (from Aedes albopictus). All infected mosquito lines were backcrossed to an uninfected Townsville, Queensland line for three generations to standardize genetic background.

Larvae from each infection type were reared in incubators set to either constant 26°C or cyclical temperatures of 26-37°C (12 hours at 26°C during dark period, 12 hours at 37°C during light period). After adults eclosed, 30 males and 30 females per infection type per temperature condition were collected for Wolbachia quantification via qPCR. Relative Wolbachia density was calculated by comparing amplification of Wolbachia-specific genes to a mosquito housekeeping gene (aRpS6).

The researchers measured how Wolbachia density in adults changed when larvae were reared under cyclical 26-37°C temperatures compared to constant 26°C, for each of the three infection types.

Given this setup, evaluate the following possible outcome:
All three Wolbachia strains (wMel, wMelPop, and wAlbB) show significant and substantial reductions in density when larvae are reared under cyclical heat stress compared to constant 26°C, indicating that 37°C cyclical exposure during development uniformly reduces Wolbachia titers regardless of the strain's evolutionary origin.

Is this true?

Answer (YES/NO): NO